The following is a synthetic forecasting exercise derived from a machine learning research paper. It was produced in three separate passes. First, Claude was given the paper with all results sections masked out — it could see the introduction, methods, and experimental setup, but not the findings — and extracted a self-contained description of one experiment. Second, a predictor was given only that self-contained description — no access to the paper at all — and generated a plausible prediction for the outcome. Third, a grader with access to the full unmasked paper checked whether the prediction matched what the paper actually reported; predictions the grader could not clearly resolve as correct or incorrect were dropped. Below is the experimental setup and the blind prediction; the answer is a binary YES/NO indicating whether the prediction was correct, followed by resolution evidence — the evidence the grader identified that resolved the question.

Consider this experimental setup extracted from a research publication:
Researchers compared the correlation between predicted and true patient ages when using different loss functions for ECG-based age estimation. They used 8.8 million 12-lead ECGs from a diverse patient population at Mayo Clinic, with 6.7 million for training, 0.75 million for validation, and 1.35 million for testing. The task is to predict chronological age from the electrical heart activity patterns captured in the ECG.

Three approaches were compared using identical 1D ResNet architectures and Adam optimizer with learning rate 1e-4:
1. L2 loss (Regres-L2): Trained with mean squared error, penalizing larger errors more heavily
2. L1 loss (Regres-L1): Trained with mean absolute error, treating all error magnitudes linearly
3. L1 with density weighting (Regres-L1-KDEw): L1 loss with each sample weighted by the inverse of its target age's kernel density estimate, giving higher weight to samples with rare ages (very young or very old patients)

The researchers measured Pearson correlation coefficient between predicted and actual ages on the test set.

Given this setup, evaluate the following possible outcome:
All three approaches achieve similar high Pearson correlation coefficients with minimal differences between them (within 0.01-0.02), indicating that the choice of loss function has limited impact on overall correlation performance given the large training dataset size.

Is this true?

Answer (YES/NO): NO